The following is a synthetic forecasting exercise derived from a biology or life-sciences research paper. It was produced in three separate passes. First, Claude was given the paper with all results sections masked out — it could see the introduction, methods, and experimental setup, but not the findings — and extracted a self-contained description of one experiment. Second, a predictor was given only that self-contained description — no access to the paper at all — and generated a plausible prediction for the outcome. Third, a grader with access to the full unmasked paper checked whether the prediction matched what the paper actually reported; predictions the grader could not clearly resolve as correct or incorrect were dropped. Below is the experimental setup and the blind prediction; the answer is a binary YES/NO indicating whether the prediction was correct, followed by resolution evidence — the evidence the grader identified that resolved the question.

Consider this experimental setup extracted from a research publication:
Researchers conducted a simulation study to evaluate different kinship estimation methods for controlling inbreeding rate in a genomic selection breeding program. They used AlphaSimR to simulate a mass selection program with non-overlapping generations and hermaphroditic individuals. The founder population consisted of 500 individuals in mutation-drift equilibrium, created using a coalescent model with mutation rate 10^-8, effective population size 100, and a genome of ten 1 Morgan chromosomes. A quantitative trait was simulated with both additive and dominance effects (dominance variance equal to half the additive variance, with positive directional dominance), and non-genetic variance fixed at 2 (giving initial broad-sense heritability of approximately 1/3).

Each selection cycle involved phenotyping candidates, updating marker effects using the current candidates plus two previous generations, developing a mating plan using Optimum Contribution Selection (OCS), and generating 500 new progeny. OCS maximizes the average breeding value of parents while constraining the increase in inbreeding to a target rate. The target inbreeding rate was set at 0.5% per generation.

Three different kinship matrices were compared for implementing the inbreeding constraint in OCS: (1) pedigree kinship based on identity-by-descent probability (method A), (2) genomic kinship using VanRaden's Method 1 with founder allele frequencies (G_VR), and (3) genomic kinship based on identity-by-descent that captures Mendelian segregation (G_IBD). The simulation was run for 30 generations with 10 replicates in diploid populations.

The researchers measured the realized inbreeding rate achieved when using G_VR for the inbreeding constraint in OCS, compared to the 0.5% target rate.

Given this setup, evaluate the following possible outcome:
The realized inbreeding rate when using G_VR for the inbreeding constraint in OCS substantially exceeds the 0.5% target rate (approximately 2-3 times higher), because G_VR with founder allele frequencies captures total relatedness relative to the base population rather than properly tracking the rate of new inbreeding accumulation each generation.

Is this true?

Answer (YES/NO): NO